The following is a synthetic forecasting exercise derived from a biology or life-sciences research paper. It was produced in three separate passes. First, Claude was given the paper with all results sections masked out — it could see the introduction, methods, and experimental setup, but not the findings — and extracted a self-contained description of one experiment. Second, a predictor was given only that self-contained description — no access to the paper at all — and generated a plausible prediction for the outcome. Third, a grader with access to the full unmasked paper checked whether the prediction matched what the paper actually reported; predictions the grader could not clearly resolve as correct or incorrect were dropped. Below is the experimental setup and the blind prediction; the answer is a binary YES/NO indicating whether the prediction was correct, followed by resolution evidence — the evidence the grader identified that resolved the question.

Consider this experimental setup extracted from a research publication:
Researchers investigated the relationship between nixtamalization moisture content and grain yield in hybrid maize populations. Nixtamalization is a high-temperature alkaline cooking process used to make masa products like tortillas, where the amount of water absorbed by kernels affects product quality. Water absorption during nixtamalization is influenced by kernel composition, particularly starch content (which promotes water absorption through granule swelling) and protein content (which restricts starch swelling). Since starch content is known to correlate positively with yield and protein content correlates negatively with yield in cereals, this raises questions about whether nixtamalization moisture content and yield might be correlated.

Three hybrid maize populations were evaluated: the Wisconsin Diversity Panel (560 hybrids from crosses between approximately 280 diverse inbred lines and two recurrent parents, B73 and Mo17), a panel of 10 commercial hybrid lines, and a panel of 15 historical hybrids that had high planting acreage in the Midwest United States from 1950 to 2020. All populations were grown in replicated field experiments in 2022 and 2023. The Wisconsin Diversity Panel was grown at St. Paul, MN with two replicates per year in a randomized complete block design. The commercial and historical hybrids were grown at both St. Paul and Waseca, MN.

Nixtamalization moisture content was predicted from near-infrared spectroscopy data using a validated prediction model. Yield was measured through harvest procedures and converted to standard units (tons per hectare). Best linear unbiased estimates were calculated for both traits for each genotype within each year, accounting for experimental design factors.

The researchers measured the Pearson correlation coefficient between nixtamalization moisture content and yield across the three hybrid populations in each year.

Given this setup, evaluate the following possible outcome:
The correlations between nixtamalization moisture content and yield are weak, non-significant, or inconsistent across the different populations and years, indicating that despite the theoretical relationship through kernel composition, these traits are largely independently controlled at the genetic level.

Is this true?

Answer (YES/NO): YES